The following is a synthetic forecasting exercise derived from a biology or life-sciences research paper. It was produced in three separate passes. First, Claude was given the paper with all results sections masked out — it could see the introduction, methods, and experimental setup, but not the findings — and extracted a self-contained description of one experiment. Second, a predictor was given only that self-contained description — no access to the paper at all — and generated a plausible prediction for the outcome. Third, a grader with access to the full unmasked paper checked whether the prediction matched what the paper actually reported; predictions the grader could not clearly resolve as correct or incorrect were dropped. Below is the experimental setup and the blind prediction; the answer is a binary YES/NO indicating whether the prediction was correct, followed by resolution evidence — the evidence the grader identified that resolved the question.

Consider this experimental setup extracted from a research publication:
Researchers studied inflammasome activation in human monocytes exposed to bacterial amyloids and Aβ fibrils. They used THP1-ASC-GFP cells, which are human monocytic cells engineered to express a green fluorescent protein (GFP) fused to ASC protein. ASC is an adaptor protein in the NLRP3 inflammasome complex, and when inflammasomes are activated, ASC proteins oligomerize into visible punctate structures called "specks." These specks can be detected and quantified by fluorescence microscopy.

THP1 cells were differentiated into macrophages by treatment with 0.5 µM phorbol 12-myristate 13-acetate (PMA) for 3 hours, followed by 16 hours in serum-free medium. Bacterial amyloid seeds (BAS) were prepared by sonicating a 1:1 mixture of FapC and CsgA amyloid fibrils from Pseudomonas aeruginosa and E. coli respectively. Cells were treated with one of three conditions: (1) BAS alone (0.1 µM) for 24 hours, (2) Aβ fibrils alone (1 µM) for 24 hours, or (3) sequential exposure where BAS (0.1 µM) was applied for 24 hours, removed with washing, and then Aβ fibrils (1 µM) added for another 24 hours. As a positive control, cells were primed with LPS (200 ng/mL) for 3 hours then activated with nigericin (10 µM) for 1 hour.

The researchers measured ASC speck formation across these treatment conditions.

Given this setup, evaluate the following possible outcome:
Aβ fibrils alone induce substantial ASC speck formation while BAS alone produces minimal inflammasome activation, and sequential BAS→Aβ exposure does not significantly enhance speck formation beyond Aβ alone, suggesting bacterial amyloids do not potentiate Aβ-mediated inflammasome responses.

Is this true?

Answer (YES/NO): NO